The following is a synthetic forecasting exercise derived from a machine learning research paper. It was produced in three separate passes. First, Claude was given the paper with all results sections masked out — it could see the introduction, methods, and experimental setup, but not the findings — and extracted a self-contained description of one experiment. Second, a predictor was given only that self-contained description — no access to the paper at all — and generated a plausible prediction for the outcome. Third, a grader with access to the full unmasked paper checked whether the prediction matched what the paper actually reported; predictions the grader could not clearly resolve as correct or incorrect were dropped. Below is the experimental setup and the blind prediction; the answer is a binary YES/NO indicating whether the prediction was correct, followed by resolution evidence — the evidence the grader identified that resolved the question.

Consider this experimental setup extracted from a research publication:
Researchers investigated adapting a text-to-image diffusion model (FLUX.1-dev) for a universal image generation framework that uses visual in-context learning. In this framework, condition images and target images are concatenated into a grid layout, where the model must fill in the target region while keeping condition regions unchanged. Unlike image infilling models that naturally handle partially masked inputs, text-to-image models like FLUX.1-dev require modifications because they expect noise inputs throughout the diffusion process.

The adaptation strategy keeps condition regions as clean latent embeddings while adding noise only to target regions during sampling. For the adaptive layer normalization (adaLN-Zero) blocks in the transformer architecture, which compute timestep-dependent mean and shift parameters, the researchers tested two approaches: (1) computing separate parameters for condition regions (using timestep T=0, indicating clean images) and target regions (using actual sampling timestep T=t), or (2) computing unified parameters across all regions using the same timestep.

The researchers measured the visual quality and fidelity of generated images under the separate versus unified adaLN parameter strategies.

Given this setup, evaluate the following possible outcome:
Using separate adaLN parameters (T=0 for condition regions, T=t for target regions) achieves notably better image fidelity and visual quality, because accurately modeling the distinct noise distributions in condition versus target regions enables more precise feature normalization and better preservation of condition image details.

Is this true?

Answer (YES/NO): YES